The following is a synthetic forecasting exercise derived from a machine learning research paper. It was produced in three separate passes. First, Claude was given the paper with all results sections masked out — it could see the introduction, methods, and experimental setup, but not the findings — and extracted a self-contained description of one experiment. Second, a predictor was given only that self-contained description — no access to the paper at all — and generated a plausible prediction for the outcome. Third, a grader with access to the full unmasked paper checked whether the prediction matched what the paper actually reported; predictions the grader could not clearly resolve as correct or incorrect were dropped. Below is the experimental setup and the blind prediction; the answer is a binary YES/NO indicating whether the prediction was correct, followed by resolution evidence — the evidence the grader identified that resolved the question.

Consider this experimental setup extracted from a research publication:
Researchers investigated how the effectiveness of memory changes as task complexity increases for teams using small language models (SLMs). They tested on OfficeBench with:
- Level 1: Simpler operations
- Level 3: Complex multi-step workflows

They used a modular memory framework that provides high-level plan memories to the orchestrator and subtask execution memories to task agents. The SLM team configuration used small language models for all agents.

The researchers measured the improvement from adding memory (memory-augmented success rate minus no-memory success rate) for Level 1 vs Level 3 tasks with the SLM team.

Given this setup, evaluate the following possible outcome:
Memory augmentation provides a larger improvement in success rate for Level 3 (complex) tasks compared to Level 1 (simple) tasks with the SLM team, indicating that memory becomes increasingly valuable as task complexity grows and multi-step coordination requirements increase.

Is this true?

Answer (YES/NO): YES